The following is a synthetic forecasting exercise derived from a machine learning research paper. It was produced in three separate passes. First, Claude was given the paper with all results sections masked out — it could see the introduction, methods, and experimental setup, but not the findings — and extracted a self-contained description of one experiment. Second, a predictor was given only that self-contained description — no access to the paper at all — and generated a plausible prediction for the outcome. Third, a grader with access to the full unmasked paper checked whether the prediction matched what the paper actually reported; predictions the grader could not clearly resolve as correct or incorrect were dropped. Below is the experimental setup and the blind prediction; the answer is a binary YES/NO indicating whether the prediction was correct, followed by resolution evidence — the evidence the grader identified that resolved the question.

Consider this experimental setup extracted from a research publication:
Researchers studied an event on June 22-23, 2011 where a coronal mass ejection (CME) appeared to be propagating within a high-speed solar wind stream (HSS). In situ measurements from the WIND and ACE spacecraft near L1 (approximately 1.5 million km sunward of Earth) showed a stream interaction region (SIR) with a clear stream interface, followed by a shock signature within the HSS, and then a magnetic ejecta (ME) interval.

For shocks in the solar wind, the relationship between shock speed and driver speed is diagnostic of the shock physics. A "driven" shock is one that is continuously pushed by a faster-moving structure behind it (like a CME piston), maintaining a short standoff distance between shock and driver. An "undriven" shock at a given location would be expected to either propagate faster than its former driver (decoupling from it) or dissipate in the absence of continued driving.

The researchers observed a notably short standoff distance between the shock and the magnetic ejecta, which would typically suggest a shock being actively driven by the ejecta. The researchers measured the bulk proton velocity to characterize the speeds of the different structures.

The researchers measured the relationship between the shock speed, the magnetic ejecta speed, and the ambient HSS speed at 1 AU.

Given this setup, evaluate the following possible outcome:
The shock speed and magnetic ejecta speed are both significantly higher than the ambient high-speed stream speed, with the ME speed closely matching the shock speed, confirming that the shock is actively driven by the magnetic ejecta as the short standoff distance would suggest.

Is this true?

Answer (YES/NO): NO